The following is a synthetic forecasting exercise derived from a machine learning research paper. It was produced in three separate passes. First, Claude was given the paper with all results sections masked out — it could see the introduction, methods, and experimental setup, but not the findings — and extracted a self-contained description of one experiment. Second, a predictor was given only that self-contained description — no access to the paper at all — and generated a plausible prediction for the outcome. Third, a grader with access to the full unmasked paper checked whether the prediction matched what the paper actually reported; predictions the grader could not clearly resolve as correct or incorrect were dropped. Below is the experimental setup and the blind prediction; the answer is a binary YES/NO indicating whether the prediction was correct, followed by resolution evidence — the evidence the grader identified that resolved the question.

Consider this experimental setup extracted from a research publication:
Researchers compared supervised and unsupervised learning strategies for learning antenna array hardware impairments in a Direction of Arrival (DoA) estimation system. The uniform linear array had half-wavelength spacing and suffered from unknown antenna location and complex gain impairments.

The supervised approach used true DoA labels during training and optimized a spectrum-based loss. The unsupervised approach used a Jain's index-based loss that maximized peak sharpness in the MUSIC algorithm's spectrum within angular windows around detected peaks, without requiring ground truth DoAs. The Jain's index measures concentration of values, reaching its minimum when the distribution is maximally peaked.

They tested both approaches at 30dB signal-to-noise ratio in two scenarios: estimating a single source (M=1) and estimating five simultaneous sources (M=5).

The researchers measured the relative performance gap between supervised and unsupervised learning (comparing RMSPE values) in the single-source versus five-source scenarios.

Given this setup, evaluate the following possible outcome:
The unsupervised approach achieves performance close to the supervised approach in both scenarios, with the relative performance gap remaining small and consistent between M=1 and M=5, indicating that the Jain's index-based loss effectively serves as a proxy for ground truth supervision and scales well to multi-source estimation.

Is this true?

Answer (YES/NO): NO